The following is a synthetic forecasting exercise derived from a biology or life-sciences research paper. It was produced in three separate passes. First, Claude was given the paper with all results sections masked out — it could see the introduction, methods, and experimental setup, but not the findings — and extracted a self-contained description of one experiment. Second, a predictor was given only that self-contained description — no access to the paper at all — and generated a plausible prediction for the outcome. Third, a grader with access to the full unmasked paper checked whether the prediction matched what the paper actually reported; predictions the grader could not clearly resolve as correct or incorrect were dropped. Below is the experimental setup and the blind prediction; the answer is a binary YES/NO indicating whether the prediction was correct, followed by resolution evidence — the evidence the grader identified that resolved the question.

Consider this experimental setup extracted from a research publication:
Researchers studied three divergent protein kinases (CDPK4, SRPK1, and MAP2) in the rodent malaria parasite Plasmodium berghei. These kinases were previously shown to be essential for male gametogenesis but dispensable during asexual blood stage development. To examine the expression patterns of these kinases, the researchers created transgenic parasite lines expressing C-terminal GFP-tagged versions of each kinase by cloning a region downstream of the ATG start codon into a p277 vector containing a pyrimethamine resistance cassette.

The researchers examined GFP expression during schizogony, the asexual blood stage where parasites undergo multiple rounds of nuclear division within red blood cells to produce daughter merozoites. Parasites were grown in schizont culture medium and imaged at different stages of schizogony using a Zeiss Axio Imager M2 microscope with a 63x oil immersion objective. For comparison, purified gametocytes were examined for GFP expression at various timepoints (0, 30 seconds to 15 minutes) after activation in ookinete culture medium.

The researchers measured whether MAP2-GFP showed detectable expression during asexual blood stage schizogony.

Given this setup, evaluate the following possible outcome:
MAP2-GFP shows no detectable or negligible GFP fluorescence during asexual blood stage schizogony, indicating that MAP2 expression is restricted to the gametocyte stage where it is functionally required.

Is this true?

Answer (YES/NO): YES